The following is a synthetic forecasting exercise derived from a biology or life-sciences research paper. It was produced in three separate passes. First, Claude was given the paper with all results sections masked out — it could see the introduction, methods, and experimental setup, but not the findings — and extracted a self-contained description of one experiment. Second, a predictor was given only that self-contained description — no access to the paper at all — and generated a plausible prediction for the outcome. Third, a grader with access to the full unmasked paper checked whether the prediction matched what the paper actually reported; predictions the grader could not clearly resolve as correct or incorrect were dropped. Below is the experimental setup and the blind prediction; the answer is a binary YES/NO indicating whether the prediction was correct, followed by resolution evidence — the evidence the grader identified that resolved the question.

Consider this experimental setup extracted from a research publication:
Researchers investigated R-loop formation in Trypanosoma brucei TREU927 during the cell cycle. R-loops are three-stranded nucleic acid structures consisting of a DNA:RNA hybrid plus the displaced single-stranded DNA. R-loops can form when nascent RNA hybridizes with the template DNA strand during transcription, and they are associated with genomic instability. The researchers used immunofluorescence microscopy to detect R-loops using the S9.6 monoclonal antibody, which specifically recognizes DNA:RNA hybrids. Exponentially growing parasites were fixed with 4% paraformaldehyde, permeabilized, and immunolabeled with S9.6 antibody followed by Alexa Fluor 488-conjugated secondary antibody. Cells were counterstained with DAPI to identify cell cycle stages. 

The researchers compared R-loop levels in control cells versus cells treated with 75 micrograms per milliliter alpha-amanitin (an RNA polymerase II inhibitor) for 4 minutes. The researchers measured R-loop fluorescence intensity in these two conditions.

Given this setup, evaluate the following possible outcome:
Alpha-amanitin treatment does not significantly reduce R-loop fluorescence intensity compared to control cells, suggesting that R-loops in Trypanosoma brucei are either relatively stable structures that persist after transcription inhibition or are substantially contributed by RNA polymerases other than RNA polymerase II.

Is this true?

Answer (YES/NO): NO